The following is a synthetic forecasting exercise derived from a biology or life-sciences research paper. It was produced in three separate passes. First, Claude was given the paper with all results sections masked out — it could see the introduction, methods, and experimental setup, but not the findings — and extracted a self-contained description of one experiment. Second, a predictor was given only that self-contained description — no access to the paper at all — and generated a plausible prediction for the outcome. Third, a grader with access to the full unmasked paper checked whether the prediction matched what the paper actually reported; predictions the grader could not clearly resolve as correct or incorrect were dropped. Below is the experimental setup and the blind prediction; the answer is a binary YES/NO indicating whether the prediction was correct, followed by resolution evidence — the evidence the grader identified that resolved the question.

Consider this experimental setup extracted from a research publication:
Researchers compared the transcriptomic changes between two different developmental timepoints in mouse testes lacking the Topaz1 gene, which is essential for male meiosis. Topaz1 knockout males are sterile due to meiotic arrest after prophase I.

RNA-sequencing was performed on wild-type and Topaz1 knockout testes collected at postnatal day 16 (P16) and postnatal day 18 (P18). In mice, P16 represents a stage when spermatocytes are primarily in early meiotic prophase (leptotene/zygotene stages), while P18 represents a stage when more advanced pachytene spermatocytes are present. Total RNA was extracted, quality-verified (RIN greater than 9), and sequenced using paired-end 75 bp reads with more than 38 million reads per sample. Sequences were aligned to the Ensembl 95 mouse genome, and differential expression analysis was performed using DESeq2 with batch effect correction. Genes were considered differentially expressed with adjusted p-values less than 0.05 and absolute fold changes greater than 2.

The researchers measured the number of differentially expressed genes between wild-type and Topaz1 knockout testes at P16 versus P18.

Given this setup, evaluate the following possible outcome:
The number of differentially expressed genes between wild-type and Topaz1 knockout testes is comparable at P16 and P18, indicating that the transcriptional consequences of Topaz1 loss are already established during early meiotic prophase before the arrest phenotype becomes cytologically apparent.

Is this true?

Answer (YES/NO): NO